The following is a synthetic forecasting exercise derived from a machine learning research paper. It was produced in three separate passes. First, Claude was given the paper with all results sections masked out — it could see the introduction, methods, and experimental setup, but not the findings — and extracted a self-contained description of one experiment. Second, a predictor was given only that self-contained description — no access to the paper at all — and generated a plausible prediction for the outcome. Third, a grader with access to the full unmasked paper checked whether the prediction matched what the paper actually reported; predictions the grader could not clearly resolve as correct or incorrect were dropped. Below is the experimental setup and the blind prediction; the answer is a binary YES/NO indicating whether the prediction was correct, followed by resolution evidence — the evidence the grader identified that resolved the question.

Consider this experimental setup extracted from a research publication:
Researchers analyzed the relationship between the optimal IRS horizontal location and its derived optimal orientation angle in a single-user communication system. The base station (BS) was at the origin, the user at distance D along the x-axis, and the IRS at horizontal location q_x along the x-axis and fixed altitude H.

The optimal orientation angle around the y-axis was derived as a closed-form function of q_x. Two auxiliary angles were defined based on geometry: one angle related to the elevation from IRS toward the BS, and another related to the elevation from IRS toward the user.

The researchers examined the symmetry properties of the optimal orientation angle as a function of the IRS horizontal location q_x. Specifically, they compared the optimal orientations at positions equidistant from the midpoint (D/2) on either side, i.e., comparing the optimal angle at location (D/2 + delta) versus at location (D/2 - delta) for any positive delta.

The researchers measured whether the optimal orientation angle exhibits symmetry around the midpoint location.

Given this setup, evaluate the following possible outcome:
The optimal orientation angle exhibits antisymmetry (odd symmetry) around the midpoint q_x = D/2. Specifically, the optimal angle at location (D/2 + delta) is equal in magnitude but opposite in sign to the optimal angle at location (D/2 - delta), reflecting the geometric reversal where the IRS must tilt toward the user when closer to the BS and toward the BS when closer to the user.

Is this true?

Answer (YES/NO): NO